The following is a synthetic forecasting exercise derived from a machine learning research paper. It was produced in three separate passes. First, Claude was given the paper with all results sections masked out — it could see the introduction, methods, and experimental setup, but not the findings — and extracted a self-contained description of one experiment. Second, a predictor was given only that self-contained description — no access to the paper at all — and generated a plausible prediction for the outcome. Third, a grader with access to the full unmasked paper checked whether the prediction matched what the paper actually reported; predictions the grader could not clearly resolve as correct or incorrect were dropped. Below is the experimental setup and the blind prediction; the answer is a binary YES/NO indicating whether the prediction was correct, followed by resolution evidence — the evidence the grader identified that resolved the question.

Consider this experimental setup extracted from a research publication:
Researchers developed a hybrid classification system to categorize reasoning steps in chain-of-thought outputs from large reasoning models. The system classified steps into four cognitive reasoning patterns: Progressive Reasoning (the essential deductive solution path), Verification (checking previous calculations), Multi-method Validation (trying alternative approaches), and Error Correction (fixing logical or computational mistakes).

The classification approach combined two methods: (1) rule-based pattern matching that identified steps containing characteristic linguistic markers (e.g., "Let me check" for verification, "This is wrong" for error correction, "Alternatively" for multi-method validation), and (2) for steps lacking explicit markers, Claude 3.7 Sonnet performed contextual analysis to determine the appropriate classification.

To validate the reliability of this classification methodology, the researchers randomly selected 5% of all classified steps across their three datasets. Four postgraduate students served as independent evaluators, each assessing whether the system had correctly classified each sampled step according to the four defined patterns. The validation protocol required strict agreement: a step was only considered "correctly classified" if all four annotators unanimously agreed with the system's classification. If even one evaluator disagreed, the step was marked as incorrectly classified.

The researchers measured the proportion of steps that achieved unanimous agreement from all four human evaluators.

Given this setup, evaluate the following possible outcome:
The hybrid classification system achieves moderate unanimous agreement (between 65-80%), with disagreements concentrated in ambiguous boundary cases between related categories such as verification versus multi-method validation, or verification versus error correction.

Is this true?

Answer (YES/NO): NO